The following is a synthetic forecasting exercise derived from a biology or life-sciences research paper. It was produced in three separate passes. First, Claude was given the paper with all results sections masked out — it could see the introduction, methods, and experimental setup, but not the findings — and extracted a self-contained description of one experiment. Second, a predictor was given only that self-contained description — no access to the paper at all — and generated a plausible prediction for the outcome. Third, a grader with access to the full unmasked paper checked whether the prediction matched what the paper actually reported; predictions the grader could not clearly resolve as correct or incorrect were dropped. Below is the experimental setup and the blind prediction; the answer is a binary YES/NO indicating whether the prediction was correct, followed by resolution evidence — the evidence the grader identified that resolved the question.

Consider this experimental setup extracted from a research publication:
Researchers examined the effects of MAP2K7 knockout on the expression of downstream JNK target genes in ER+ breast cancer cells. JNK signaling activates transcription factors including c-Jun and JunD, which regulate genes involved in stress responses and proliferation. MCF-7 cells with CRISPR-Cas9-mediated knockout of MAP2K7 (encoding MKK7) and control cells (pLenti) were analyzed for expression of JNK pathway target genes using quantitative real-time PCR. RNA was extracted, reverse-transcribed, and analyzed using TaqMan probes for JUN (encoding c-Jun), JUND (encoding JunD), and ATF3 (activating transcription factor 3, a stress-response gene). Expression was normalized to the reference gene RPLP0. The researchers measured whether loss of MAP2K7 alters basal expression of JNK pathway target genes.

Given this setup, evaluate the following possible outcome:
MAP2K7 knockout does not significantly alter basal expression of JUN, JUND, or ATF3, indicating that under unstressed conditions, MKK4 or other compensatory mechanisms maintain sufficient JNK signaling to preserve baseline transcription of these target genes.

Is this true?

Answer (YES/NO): NO